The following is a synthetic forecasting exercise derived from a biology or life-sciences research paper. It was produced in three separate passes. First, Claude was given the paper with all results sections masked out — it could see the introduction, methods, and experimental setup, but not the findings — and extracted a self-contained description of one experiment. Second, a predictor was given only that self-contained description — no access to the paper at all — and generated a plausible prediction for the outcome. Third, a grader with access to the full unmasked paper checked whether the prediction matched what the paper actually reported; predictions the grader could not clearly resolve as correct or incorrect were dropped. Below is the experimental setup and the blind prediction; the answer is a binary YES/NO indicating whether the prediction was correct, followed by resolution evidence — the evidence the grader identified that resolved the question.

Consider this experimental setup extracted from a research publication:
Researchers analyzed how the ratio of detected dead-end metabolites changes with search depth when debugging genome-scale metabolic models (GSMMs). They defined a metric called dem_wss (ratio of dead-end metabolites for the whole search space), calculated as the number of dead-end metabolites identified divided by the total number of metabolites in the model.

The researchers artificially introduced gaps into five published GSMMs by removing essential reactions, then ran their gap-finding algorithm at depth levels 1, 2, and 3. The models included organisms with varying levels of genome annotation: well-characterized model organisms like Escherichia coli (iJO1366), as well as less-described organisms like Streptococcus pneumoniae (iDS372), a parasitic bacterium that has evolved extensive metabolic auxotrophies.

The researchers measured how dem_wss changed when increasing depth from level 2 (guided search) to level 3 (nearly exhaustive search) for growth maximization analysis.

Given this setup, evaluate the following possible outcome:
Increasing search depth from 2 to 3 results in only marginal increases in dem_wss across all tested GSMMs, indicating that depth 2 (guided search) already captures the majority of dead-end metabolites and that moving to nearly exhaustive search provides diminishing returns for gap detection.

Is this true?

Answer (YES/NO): NO